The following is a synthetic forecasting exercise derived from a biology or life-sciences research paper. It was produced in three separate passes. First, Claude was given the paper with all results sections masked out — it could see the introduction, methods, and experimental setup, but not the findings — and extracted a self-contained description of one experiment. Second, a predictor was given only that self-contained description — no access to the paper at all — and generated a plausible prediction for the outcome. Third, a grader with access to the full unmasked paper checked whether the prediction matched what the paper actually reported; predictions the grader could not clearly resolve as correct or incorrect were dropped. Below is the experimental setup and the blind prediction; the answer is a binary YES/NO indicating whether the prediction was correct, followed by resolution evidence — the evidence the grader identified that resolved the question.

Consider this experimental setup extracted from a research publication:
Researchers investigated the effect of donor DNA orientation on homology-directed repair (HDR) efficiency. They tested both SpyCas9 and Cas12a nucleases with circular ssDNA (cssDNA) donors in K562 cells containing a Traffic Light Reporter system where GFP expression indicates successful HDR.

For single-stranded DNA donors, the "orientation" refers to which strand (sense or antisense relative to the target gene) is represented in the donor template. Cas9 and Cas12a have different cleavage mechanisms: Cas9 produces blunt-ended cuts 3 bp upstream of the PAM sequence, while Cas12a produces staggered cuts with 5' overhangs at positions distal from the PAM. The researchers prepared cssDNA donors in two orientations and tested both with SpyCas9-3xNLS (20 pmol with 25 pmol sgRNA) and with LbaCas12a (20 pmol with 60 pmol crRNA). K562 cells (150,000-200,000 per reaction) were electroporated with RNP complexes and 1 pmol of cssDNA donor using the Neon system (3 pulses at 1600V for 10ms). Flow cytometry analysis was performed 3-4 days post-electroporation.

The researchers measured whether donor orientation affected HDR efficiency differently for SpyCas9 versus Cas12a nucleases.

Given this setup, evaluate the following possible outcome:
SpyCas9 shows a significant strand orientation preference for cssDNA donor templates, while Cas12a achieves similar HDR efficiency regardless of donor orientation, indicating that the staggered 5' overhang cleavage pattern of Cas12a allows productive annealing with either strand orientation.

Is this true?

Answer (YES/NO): NO